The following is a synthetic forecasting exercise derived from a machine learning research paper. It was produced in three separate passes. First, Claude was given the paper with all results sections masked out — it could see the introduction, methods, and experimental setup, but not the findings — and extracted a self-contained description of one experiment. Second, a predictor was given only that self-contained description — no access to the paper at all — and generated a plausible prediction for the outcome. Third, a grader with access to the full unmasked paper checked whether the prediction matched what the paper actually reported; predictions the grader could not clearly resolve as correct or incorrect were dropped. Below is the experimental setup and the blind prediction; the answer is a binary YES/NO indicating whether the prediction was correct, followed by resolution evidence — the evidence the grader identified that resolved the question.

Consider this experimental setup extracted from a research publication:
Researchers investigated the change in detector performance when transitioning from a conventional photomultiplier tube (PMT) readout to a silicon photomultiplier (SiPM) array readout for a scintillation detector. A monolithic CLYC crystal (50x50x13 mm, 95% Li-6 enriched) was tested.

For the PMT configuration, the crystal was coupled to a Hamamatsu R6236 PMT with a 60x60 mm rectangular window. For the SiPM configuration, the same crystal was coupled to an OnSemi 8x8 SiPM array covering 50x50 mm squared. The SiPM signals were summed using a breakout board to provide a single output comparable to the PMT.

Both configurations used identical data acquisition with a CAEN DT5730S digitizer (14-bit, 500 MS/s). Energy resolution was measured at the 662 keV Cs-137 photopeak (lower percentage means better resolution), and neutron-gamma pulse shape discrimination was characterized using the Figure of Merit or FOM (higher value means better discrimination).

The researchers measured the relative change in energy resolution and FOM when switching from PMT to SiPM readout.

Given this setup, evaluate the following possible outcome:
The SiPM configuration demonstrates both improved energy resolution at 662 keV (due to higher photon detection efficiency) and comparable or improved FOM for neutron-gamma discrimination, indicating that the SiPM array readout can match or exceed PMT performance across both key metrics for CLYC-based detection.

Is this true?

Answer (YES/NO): NO